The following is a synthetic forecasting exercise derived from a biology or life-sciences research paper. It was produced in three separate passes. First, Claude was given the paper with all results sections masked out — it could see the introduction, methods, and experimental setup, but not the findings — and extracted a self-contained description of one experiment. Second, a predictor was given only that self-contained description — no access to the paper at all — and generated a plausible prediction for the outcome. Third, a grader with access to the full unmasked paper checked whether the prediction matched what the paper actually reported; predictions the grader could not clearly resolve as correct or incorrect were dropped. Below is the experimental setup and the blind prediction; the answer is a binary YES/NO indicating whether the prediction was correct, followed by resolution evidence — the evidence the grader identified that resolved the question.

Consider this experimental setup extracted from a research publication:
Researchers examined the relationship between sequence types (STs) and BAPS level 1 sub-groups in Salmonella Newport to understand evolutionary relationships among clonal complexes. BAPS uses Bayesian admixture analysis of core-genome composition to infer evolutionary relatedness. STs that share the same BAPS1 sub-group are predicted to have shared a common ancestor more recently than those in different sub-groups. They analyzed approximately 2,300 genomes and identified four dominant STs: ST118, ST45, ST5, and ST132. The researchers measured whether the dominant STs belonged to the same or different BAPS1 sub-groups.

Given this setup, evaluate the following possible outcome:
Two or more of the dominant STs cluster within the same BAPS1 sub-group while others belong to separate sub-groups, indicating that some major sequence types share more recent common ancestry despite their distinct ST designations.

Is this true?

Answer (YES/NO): YES